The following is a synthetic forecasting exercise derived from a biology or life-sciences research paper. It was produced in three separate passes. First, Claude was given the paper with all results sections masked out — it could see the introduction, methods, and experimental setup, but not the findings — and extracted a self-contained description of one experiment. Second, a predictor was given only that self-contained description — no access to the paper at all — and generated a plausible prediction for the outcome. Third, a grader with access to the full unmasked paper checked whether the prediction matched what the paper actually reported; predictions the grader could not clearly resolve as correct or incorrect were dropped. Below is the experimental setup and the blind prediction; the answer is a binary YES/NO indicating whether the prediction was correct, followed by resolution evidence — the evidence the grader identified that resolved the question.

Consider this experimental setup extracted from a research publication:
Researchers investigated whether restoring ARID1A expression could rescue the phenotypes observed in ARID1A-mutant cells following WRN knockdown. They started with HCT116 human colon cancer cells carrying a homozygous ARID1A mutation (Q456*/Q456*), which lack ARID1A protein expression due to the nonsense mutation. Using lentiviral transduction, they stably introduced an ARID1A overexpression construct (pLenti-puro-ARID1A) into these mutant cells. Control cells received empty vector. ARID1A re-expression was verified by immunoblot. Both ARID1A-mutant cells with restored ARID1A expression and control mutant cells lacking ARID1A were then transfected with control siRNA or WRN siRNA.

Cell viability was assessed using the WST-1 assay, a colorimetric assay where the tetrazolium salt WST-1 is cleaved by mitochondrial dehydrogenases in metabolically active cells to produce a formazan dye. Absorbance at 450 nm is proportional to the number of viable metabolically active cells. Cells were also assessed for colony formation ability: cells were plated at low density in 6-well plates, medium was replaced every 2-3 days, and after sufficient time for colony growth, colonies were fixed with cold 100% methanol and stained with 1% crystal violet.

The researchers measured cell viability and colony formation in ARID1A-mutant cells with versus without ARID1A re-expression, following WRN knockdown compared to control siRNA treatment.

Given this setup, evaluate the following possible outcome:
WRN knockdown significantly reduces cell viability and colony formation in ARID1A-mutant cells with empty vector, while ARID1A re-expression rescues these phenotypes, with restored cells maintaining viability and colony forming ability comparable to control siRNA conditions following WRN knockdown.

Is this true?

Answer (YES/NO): YES